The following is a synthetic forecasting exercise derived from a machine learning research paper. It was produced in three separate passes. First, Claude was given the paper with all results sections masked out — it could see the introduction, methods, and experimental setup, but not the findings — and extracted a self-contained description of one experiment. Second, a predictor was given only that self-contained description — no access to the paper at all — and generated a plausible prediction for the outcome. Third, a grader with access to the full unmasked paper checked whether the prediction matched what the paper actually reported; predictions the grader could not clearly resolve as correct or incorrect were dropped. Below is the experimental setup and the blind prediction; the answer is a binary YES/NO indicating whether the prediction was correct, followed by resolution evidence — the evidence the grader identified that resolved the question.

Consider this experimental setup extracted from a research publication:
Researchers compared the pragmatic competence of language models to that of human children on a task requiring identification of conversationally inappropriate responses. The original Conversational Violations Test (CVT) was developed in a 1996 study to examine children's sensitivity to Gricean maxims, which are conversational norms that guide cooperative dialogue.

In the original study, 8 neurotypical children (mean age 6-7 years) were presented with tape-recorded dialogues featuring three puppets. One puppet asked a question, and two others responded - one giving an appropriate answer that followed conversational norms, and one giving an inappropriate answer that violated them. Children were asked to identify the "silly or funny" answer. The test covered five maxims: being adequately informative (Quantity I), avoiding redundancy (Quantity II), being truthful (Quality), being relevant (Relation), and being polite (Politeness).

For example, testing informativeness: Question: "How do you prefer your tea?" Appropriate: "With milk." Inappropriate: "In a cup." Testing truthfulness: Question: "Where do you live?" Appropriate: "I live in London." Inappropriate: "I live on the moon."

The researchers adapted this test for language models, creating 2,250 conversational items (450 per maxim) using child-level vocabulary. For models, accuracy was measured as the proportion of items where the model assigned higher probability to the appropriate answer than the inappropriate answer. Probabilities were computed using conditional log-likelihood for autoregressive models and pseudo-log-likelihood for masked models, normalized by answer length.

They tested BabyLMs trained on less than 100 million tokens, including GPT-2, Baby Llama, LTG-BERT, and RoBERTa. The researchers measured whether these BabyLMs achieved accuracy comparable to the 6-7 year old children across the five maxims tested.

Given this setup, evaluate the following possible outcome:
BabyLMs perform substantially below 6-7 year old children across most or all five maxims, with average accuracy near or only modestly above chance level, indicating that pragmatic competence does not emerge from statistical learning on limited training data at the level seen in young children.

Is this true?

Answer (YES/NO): YES